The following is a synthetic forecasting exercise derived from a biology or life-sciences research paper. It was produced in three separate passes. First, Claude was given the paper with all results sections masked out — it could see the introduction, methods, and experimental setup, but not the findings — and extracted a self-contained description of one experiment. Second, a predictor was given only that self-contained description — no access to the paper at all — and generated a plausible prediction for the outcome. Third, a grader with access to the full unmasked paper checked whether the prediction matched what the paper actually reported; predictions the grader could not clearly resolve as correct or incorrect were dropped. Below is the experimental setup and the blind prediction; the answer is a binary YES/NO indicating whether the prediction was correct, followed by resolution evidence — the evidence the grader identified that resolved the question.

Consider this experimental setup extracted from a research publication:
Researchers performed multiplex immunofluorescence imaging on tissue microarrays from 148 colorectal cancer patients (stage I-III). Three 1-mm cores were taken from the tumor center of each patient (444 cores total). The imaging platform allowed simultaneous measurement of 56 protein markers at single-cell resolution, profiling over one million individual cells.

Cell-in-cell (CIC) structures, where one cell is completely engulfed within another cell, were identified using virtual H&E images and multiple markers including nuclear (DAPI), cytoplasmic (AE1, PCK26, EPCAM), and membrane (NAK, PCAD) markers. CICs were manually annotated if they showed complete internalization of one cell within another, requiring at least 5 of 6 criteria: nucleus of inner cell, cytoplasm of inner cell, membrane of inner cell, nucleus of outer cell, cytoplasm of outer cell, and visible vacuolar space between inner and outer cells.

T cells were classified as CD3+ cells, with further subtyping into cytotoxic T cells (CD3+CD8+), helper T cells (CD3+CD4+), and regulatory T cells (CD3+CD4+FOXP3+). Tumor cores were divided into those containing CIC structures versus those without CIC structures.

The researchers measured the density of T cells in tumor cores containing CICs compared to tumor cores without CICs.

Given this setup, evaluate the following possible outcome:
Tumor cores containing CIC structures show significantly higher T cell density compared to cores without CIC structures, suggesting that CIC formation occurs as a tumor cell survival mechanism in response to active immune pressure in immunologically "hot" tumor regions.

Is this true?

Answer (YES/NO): NO